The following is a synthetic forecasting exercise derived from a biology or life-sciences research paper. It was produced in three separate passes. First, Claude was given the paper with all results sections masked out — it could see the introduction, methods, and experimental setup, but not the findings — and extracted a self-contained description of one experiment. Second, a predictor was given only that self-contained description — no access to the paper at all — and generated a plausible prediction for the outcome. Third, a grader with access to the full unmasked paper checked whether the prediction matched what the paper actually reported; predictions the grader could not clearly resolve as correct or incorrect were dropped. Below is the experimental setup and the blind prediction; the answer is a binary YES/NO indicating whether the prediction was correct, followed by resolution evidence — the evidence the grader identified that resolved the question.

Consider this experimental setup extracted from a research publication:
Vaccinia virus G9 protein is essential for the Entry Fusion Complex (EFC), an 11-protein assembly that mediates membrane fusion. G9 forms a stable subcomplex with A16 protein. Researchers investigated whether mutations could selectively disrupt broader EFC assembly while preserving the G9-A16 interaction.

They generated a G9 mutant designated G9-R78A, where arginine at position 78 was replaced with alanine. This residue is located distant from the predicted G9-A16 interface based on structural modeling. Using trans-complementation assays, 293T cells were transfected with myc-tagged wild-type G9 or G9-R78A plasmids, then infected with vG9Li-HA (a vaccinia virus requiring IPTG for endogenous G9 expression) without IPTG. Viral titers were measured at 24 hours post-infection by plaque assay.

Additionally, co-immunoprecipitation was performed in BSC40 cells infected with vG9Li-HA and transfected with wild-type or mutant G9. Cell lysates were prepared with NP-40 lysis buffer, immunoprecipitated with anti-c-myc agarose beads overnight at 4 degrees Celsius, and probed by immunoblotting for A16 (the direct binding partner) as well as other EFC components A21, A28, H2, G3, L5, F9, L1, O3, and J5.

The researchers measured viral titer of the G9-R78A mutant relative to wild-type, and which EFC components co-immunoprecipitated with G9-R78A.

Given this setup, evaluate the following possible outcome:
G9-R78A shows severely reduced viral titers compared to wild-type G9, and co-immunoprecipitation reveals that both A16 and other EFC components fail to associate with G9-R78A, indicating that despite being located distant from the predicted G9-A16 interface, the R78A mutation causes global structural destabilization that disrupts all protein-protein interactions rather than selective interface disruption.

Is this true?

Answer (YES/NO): NO